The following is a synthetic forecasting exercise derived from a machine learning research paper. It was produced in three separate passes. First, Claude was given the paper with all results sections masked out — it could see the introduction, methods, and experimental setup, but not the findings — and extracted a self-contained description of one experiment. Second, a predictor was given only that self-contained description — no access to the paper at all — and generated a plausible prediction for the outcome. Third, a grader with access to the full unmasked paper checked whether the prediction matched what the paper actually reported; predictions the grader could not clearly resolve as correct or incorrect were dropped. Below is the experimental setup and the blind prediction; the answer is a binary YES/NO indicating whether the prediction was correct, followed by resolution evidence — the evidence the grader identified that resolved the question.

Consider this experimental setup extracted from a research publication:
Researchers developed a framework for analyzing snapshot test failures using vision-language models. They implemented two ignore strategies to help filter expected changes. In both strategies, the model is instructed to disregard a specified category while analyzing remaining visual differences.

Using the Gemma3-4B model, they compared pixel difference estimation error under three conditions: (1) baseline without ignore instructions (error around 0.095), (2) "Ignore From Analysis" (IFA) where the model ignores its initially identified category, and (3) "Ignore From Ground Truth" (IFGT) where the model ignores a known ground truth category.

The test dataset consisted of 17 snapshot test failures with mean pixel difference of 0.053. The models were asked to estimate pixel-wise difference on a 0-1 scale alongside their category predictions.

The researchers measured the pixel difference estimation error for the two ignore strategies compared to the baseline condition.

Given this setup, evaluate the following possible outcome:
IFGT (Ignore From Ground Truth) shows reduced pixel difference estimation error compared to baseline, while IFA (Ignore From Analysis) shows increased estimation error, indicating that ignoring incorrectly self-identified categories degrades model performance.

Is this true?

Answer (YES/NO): NO